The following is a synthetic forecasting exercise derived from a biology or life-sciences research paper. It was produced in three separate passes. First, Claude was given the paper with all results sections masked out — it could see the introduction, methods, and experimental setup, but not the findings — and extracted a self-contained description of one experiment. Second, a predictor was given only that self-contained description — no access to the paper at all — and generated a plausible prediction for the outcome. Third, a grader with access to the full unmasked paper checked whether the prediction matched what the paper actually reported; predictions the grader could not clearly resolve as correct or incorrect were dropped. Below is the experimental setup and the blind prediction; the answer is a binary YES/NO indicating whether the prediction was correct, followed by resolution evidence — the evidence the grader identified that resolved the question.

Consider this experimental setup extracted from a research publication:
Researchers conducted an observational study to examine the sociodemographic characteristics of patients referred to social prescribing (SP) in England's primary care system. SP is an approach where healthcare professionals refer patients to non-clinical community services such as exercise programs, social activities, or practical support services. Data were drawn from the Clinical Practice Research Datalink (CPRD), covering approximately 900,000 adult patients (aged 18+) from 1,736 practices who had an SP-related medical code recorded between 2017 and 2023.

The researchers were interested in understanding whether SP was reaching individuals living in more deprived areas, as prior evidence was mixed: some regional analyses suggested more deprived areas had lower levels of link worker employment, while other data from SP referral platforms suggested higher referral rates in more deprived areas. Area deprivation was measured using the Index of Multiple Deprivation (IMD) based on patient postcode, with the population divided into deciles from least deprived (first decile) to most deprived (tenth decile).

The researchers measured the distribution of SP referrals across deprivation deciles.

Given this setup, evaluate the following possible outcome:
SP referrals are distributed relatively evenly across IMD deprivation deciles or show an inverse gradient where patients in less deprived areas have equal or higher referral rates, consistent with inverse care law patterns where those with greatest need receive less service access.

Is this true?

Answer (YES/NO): YES